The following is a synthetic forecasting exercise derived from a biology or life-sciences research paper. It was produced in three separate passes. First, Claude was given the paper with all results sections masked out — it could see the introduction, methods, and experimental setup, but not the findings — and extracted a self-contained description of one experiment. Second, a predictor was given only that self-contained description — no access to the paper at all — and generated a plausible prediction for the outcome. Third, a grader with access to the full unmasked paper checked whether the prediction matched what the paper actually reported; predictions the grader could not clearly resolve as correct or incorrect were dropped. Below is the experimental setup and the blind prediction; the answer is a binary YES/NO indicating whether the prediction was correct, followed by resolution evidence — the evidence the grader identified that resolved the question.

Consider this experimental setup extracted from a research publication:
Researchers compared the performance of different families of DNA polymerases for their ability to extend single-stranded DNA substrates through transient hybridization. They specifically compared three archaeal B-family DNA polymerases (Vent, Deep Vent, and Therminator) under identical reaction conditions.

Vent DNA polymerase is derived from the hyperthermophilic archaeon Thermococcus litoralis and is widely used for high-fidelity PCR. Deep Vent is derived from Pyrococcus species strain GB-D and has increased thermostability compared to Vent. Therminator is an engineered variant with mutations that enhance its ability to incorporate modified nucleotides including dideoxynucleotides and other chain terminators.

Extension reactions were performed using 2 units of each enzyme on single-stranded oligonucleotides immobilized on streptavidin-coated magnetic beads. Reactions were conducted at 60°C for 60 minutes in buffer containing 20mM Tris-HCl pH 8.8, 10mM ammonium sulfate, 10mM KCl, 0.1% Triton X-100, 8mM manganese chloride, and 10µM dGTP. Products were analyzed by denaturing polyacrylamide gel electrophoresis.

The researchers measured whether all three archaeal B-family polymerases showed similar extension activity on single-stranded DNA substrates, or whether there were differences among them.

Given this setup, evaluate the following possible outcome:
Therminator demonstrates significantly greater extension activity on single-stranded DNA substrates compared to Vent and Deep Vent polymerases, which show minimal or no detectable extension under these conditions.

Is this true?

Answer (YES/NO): YES